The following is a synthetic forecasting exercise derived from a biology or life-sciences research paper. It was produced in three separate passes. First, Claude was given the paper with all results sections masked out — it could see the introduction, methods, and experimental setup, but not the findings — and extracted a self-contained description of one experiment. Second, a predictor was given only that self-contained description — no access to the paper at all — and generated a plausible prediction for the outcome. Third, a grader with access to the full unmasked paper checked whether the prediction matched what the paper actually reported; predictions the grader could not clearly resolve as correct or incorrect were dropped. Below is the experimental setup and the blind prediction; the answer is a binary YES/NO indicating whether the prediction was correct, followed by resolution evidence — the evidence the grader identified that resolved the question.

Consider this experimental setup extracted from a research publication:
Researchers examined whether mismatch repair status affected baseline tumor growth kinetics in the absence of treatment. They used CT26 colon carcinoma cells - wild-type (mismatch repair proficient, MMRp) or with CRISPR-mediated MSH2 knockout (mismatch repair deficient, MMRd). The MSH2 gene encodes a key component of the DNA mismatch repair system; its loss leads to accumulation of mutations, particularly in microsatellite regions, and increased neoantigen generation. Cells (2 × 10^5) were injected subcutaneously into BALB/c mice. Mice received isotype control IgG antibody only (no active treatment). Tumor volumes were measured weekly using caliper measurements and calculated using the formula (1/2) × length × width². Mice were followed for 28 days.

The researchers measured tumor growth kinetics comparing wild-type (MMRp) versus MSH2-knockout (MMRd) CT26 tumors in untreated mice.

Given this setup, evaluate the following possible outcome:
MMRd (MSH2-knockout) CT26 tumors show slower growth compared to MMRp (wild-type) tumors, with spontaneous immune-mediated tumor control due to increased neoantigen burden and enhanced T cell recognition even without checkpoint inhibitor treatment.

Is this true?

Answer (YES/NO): YES